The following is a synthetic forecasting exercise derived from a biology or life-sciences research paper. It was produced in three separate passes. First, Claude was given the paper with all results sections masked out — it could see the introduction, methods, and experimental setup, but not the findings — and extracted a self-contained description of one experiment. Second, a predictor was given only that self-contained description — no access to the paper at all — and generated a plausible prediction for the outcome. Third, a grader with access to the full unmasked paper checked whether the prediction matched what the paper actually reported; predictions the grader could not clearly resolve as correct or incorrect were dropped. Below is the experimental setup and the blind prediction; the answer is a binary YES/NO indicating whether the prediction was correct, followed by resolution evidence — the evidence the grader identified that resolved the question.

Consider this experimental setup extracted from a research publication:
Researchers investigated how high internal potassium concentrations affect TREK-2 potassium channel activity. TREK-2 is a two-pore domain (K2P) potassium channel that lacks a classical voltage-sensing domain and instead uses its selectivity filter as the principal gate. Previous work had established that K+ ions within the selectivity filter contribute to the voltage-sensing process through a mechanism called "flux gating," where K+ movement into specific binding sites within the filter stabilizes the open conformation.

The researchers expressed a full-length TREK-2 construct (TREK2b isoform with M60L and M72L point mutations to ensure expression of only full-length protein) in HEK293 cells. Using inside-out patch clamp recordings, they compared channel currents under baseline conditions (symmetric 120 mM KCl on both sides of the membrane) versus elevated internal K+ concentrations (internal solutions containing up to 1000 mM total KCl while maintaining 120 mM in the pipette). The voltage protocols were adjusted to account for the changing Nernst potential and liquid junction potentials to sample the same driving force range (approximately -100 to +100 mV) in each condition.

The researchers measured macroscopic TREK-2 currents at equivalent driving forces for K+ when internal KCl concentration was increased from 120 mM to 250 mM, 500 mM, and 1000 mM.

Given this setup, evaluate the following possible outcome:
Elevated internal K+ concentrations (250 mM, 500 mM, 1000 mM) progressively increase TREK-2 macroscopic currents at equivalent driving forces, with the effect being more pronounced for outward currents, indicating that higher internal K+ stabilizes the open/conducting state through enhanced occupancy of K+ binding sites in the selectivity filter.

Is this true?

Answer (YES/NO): NO